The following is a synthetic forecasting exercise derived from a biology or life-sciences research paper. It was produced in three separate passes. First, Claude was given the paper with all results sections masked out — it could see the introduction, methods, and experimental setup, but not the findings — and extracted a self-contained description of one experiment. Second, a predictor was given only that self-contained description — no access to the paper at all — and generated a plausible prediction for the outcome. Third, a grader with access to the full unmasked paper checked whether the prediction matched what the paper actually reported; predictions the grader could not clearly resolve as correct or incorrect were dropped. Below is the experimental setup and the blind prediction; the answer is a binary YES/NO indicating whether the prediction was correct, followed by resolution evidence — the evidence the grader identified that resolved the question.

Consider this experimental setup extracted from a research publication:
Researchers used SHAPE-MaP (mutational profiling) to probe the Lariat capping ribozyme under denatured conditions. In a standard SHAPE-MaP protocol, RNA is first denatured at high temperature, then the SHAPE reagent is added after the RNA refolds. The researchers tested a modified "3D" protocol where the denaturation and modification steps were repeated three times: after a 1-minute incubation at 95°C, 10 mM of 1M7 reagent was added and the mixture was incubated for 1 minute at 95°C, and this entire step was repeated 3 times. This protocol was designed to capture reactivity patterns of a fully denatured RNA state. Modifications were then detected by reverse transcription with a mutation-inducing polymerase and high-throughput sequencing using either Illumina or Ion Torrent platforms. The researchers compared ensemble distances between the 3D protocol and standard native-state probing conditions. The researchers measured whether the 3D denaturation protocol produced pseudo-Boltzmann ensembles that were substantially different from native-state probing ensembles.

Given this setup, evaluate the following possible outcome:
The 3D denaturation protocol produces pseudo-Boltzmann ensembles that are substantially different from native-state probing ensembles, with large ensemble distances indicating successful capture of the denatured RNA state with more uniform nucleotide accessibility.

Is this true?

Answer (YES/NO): YES